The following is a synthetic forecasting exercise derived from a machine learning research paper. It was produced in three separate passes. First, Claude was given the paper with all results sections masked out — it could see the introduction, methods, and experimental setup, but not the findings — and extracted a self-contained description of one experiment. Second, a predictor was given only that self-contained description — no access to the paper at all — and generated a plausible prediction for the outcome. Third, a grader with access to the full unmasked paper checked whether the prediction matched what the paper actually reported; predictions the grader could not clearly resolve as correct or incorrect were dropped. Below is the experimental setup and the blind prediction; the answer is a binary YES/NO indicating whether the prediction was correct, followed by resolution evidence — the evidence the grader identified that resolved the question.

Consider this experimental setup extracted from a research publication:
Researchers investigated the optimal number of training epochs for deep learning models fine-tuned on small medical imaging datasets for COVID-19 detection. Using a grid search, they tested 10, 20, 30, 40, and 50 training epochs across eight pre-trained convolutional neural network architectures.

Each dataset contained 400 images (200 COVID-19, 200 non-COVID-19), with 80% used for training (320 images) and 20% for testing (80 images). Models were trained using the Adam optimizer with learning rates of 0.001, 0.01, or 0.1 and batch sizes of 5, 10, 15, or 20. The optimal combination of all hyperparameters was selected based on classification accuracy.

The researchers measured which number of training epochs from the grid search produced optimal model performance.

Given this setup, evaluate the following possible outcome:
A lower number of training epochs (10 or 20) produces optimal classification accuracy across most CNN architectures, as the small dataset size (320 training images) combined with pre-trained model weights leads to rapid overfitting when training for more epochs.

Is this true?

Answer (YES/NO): NO